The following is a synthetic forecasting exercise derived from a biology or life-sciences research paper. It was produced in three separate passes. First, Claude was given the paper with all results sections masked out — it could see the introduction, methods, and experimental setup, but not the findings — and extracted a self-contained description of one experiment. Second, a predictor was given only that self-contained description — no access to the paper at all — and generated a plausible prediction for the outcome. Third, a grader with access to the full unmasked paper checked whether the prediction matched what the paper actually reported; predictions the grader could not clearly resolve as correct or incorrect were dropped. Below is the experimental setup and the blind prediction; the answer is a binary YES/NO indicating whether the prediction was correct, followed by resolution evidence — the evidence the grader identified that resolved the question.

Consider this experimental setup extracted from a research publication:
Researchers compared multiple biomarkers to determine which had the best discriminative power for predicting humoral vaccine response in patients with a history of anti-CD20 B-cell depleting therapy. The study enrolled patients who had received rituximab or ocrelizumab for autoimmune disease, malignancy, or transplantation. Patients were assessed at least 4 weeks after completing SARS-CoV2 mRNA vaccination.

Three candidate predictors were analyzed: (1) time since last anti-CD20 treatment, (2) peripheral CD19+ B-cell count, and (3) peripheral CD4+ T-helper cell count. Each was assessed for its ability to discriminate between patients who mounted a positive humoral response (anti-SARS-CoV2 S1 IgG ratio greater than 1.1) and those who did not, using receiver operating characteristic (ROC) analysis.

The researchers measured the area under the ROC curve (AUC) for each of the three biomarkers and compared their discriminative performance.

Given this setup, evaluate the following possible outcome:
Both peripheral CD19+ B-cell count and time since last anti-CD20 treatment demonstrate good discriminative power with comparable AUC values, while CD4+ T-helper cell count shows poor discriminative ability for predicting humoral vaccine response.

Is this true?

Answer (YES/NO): NO